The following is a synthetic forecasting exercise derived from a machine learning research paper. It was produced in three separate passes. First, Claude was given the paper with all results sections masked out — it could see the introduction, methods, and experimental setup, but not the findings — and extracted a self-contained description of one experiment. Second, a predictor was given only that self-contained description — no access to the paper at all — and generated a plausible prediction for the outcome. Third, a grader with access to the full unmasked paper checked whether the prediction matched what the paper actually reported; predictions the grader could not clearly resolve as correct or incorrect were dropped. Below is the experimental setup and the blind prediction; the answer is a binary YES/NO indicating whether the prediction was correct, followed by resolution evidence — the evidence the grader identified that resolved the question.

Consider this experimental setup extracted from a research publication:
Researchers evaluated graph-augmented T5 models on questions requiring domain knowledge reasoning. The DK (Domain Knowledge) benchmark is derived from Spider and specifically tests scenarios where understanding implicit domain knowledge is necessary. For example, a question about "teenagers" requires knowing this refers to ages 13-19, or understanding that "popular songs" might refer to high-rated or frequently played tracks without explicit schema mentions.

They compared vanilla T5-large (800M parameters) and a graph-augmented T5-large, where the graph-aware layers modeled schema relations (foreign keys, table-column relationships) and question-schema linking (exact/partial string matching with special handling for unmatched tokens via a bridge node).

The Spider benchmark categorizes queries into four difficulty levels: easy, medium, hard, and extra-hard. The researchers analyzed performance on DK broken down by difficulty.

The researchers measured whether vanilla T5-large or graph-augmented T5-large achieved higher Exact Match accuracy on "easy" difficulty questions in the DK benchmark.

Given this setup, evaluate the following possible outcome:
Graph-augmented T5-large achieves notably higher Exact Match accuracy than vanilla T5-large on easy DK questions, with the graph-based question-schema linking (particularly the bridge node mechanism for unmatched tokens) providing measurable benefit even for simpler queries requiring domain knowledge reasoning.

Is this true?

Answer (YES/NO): NO